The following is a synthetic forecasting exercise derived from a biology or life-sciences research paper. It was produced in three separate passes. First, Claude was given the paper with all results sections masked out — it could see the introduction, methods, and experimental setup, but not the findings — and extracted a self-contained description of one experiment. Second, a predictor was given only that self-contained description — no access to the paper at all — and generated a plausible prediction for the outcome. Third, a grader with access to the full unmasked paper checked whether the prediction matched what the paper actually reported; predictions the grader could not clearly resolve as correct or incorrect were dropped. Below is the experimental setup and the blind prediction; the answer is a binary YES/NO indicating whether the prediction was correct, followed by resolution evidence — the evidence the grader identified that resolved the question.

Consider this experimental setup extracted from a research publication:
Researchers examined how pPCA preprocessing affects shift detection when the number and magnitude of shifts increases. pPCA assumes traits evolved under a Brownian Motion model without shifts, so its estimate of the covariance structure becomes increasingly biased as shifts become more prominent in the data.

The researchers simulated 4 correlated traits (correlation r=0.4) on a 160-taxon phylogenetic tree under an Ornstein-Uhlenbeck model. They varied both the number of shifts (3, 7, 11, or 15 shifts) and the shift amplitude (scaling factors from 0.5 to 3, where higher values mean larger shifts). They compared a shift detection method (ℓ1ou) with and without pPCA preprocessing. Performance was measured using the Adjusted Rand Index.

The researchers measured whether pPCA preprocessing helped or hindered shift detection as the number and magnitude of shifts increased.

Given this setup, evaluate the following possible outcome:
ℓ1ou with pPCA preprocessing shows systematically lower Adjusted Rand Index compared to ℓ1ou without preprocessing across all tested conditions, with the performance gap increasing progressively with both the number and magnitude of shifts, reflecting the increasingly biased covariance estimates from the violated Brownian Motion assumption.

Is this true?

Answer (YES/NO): NO